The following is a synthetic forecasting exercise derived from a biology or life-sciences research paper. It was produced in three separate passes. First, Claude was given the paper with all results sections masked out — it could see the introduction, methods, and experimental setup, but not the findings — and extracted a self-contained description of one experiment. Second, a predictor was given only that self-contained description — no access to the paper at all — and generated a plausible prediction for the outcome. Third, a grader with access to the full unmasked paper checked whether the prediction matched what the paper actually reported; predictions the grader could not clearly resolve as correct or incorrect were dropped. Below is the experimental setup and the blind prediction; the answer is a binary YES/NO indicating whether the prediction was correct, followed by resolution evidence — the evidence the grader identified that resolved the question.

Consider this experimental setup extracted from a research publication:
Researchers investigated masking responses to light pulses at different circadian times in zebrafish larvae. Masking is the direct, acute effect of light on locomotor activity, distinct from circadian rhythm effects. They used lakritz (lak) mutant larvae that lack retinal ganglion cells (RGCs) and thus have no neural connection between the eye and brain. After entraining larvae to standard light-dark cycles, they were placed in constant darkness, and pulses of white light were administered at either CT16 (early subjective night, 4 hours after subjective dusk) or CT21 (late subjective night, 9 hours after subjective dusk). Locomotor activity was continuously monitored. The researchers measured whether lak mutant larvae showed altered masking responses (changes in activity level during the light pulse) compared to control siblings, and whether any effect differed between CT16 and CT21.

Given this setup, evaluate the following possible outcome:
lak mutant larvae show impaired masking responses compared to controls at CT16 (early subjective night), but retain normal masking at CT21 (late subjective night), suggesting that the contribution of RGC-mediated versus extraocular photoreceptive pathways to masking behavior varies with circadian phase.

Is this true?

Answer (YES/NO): YES